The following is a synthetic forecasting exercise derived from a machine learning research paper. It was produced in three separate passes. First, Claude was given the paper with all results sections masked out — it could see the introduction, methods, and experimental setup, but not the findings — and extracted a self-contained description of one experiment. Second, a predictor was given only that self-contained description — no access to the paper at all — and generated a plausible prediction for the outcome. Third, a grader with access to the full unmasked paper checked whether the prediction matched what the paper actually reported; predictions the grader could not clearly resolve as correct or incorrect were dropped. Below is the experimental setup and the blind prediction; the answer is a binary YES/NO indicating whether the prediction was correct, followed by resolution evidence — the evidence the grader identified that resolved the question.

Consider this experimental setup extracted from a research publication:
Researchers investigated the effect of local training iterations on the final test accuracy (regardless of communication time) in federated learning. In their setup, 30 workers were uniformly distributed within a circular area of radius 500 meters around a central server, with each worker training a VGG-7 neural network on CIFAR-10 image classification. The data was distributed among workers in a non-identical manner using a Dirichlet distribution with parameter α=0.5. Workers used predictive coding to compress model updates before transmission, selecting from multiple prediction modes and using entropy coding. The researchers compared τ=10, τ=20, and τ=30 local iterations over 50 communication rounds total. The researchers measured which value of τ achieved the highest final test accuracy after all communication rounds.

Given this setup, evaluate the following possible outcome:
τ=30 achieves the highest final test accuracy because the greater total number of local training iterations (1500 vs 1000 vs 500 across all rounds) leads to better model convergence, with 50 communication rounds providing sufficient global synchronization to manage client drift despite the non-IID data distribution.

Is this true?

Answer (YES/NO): NO